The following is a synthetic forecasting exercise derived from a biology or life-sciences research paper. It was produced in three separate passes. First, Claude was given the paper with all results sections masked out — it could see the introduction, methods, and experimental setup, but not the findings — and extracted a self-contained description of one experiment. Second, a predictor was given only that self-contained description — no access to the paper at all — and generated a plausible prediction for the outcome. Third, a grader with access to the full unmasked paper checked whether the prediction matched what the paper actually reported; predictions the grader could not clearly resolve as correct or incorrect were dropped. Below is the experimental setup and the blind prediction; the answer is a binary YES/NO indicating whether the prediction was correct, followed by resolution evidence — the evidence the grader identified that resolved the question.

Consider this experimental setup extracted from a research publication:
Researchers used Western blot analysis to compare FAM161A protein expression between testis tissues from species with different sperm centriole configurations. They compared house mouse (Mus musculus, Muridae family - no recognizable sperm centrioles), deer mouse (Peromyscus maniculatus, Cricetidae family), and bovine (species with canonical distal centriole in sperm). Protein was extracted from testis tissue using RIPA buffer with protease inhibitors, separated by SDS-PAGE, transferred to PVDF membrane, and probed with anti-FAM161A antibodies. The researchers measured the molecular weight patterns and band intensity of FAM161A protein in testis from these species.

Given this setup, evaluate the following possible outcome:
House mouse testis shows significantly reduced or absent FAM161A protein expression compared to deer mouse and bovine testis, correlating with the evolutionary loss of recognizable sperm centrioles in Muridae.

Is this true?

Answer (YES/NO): NO